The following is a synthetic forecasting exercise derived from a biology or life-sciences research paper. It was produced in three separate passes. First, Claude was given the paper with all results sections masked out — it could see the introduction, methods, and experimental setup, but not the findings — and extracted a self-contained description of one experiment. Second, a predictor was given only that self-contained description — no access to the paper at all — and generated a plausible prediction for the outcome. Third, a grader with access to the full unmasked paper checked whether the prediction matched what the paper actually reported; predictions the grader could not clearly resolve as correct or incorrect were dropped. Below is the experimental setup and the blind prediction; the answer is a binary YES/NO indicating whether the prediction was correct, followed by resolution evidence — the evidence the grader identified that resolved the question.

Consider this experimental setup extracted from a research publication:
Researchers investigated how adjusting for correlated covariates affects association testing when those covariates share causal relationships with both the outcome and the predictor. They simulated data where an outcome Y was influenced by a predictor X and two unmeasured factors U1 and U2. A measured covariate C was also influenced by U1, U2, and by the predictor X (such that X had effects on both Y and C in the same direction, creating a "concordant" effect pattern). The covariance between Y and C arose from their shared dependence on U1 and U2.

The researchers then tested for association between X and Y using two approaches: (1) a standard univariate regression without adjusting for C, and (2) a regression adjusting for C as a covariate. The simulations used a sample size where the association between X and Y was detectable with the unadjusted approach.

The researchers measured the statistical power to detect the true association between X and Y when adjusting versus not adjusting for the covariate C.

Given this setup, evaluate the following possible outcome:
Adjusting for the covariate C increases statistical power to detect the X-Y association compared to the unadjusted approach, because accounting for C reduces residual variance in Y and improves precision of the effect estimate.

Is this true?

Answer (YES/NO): NO